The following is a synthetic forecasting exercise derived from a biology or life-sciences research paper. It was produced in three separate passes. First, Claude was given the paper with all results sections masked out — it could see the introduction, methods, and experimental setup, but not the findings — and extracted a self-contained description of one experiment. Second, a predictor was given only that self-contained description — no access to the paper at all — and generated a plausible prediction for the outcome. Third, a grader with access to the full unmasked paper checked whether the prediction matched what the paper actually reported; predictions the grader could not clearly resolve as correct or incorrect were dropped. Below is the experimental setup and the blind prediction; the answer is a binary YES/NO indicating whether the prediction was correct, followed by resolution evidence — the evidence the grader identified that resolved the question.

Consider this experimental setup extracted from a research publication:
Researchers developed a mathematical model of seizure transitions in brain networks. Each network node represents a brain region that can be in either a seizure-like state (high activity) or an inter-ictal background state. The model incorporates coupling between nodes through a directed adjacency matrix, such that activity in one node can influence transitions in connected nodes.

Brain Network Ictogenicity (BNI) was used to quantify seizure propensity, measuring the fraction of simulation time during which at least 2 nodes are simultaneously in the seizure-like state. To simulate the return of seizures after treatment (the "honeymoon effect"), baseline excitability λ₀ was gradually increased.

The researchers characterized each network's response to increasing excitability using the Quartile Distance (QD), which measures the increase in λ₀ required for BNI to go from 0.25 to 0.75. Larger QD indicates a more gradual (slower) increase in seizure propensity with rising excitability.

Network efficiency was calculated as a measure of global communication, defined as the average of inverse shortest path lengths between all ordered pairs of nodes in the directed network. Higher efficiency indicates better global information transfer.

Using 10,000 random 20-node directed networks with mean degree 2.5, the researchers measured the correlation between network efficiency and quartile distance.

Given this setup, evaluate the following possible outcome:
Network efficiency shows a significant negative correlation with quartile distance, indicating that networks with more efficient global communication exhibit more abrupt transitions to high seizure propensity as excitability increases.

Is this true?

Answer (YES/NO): YES